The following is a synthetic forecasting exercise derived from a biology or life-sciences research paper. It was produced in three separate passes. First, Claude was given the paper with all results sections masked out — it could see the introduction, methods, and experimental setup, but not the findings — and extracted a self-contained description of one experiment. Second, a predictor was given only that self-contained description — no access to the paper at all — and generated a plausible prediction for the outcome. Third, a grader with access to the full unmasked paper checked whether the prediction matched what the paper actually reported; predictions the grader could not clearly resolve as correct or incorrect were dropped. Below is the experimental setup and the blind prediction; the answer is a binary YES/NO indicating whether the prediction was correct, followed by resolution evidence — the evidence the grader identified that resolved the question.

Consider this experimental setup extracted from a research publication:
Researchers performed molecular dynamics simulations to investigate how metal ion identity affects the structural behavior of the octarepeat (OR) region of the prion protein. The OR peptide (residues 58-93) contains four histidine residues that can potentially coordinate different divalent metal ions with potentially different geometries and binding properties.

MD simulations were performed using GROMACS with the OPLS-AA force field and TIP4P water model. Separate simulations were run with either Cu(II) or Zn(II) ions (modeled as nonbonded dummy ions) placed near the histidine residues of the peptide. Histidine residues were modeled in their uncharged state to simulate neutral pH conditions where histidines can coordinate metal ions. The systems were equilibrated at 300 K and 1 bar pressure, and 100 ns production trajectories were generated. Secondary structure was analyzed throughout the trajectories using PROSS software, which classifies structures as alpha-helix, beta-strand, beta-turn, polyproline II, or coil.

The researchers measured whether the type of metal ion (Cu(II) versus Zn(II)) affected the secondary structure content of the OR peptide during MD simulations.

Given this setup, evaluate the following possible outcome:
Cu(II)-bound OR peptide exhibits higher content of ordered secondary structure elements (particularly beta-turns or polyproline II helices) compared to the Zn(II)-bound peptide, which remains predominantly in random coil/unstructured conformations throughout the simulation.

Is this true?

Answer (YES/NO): NO